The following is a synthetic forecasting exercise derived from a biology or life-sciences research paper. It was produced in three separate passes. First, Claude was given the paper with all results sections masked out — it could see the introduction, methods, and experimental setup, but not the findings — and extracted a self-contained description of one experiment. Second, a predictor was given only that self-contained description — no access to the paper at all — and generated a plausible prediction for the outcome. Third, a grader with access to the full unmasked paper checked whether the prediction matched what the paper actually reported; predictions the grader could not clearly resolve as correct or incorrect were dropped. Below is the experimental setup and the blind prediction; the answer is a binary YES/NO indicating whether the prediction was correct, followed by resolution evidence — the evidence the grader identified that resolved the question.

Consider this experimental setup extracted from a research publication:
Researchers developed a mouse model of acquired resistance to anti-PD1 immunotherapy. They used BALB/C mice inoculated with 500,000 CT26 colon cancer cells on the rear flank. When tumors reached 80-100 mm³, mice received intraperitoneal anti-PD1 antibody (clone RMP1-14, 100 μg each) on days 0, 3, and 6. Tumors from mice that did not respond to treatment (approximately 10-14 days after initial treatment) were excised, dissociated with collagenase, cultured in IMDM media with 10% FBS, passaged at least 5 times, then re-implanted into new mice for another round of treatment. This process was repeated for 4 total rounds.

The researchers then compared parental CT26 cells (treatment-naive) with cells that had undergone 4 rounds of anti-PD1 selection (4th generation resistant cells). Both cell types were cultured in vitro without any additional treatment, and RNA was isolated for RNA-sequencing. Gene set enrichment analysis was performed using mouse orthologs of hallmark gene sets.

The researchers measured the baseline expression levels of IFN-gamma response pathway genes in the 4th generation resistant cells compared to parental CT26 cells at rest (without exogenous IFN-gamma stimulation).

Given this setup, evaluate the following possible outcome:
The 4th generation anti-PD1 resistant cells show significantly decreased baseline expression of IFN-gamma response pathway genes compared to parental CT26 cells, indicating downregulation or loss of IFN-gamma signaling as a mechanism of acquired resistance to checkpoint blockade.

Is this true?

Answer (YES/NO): NO